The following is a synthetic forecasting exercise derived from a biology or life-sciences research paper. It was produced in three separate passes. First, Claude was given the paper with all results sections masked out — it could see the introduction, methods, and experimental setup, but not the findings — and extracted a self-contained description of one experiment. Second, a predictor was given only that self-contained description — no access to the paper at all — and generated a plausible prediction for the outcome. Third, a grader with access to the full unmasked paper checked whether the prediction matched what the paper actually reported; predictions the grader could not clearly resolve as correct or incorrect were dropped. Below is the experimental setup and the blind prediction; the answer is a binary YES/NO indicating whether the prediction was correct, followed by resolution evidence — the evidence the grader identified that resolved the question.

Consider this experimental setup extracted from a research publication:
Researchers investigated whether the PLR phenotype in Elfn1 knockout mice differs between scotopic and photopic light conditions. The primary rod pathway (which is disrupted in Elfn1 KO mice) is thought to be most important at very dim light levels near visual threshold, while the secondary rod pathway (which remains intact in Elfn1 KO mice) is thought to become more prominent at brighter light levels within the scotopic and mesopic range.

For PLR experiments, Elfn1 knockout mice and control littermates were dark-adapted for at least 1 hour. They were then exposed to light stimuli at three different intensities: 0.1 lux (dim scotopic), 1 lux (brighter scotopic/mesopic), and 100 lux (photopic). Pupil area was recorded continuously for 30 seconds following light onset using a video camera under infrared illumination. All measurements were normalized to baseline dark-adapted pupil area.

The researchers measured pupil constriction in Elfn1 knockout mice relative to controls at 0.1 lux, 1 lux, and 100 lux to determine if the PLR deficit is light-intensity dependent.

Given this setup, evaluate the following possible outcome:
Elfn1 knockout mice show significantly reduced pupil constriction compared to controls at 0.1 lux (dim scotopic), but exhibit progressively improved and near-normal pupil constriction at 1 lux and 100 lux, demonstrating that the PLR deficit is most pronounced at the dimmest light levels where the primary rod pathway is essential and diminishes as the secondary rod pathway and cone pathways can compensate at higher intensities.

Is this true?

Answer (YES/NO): NO